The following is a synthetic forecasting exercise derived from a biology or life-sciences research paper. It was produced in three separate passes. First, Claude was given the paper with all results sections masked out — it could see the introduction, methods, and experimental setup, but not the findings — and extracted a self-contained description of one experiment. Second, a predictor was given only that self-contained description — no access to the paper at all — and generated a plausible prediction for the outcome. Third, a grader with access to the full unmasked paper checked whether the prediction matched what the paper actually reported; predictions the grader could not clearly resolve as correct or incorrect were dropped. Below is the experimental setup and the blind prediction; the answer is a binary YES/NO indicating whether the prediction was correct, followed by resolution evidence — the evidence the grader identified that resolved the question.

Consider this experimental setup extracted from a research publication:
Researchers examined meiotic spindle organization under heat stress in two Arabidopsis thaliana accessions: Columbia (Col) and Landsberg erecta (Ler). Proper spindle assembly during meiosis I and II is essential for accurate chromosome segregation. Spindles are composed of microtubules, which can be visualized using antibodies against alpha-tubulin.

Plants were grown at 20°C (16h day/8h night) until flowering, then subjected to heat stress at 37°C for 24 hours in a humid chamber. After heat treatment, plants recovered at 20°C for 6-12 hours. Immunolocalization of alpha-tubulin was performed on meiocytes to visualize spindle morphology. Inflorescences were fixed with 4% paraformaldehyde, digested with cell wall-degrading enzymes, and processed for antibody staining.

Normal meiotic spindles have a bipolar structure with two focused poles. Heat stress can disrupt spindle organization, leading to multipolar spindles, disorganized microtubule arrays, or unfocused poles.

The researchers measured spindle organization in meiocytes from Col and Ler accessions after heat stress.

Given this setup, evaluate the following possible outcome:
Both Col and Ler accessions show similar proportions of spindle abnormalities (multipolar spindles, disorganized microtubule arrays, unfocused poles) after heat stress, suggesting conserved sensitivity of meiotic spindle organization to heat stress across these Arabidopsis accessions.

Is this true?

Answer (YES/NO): YES